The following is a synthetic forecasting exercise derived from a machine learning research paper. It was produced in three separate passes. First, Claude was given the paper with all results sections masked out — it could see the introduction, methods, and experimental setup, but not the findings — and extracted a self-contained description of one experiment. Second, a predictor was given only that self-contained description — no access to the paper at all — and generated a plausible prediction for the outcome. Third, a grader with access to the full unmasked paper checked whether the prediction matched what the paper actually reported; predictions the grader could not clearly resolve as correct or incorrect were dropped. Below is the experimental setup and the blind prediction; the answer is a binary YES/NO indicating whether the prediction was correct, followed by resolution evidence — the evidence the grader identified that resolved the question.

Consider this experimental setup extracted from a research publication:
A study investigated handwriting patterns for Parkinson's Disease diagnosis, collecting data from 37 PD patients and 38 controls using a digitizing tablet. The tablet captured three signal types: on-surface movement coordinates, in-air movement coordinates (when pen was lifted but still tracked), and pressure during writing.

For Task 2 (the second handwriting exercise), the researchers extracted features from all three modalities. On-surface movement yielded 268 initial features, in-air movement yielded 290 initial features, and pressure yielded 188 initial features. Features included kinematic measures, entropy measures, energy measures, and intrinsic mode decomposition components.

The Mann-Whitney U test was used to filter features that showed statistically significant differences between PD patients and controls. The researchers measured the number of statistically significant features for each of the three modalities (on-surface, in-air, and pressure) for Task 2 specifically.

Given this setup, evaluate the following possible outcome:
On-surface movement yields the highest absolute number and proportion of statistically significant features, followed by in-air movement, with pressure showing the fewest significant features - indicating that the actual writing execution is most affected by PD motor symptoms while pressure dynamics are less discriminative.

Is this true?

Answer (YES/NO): NO